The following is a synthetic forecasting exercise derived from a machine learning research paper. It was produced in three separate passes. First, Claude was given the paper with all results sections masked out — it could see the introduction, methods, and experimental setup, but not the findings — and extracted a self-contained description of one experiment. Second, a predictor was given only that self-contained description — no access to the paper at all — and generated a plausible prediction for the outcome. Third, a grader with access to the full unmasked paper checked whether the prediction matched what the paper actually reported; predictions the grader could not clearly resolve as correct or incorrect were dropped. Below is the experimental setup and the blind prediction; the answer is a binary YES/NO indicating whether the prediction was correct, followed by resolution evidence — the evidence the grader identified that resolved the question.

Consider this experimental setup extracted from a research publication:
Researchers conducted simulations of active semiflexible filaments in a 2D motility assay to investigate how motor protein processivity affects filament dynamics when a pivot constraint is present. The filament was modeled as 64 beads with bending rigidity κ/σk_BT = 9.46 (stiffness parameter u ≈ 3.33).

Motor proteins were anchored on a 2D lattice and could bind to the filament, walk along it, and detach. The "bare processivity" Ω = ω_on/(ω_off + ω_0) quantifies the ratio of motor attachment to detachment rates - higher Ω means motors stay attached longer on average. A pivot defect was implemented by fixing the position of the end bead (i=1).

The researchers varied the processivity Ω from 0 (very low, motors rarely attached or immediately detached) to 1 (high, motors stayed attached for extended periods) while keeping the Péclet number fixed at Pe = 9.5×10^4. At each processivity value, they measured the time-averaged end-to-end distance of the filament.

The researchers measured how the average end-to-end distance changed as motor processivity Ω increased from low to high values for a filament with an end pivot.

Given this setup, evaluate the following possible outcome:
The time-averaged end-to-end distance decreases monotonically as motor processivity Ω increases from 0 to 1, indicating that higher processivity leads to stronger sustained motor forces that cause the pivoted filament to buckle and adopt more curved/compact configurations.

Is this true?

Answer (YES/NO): YES